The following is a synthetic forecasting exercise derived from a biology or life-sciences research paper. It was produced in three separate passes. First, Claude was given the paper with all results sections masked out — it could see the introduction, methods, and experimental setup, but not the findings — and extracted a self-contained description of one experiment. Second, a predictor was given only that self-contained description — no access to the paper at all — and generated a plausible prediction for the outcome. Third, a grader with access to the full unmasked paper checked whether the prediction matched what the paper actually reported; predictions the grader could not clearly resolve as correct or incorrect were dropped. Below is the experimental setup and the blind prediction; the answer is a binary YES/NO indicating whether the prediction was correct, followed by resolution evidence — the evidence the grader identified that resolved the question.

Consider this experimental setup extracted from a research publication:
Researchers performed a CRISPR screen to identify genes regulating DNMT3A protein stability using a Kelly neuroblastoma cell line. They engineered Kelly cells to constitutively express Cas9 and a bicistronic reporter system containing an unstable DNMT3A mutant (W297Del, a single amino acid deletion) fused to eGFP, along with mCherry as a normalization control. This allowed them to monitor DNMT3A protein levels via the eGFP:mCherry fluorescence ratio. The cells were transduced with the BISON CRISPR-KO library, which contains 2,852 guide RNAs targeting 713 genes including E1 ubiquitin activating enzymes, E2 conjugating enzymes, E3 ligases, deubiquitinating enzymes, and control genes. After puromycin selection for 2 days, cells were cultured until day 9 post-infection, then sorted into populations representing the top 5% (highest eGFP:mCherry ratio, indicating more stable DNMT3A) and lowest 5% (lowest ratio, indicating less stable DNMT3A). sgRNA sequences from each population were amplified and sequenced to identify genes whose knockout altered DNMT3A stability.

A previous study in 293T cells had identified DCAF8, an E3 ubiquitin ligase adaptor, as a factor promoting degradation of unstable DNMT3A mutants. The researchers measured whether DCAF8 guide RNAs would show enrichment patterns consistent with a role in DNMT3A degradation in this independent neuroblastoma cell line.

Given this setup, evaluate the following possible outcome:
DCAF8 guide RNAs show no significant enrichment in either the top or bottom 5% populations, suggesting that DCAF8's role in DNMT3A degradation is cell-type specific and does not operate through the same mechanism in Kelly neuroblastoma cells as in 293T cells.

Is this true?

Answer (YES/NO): NO